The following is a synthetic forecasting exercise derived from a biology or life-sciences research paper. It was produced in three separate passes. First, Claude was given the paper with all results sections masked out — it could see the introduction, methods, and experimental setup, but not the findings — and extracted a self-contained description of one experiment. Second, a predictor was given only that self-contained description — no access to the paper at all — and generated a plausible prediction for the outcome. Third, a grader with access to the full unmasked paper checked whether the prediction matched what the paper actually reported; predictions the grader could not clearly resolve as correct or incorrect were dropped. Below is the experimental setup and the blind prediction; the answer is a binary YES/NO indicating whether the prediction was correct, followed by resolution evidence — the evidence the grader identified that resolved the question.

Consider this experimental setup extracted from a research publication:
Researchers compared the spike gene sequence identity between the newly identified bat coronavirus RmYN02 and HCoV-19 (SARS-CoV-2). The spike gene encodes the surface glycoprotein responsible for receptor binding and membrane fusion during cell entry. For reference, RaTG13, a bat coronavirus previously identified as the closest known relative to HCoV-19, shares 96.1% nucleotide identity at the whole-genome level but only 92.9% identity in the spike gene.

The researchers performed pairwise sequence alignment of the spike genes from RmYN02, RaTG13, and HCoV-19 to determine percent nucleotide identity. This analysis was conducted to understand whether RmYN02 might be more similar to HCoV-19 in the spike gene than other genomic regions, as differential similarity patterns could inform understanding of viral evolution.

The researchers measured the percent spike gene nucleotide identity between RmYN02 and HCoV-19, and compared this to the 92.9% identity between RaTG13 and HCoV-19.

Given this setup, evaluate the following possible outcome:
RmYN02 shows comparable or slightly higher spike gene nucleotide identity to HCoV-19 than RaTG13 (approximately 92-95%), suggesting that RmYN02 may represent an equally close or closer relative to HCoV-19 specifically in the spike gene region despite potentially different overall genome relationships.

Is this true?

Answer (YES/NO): NO